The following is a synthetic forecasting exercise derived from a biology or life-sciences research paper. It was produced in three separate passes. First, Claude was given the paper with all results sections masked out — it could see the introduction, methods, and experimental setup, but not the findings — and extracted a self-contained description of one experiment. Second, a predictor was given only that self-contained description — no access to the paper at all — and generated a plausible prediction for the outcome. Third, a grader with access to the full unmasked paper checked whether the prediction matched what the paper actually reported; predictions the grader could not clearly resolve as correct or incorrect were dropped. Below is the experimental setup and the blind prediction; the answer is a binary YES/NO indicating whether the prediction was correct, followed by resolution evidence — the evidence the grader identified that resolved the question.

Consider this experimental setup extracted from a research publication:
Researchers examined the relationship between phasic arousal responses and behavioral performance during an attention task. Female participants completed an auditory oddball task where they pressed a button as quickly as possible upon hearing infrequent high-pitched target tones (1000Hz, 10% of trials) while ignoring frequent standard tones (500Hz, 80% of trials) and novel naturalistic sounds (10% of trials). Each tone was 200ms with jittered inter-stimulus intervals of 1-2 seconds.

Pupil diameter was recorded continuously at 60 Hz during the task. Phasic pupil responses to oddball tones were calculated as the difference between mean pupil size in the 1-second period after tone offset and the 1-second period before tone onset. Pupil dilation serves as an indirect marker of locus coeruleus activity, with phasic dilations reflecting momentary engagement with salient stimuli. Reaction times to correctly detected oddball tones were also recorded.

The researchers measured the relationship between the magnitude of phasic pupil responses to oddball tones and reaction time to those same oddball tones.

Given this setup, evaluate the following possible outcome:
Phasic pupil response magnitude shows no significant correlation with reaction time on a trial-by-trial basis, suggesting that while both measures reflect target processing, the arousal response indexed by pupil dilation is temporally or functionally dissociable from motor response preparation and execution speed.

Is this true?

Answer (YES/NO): NO